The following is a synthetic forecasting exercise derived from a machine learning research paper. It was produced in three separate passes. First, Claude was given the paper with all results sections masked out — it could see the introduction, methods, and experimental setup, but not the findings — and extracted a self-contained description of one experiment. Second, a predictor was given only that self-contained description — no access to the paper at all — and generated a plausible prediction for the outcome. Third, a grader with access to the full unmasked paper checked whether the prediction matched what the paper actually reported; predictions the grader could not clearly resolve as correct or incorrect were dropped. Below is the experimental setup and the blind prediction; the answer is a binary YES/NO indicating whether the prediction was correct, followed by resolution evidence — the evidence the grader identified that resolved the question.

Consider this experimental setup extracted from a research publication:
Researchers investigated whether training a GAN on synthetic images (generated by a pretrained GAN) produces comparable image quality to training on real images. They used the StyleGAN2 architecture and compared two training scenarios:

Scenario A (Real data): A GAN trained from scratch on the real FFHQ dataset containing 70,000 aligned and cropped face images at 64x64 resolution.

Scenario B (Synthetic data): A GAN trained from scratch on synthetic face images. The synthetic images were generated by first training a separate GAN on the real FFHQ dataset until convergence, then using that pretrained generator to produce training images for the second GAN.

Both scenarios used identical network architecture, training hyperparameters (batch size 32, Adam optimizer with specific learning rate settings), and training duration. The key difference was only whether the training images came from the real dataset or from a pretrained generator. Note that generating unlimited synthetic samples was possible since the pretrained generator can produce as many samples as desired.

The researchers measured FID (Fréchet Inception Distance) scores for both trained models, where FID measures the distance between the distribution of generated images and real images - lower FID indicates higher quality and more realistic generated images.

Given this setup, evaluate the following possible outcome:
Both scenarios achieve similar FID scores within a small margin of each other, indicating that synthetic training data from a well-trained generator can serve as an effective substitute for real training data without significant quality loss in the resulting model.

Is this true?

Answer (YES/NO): NO